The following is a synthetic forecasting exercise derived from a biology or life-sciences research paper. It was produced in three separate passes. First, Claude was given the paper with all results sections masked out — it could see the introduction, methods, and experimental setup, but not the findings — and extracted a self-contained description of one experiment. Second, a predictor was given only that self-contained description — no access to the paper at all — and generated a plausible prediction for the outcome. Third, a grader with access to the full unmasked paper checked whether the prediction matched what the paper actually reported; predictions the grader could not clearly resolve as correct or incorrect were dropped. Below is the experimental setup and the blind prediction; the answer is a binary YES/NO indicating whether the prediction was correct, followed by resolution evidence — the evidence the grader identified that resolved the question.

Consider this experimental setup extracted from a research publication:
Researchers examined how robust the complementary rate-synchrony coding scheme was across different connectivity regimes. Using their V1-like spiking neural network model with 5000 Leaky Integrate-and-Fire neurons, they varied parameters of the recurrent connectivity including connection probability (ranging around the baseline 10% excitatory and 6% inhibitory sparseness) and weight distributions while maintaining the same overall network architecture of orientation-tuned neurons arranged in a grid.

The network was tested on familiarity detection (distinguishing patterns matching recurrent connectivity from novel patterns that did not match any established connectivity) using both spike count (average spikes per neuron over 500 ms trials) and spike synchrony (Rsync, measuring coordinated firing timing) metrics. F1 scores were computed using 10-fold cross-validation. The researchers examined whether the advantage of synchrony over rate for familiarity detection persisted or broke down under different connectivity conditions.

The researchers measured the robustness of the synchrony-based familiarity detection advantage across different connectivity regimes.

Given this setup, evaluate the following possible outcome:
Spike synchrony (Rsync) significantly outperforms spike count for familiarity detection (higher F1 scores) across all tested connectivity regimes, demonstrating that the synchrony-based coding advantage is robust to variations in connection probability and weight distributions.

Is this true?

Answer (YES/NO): YES